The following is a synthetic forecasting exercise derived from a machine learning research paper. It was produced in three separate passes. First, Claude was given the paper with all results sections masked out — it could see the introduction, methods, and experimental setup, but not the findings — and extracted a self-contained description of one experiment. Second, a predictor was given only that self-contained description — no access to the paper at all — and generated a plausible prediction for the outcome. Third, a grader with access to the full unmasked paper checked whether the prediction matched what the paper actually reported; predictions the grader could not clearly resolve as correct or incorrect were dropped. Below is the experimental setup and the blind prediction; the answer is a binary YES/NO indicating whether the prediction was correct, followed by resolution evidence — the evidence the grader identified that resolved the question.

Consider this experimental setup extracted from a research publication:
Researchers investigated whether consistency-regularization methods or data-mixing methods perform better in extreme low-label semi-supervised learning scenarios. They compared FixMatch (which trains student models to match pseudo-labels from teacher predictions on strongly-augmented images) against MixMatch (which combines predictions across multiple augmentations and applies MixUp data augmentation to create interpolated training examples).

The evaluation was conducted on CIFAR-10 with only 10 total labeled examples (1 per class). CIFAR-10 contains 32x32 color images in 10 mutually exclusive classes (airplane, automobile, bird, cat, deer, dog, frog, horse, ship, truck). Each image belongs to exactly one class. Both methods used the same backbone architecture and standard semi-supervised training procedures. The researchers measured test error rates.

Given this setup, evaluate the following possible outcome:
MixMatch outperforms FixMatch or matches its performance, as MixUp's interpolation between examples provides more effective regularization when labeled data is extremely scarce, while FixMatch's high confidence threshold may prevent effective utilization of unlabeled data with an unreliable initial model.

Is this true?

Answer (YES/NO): NO